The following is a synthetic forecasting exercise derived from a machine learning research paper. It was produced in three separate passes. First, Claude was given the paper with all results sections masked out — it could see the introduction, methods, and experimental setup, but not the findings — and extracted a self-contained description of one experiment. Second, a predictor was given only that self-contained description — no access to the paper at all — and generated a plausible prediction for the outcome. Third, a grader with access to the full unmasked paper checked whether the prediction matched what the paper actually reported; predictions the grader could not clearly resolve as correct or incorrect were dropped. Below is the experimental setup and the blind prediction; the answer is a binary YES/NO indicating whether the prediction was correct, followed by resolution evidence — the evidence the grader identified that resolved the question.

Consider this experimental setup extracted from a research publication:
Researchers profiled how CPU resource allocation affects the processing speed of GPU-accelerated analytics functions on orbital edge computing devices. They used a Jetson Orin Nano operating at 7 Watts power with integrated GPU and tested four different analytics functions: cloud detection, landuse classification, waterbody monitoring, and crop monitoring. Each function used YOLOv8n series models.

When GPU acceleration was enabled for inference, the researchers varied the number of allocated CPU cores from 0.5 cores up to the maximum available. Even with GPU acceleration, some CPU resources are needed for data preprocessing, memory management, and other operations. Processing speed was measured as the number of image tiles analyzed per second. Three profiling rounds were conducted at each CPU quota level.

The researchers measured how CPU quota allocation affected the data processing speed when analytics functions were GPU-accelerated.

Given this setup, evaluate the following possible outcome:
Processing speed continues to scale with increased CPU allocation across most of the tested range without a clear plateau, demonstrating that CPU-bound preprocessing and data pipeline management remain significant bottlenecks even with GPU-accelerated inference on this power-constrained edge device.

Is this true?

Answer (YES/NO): NO